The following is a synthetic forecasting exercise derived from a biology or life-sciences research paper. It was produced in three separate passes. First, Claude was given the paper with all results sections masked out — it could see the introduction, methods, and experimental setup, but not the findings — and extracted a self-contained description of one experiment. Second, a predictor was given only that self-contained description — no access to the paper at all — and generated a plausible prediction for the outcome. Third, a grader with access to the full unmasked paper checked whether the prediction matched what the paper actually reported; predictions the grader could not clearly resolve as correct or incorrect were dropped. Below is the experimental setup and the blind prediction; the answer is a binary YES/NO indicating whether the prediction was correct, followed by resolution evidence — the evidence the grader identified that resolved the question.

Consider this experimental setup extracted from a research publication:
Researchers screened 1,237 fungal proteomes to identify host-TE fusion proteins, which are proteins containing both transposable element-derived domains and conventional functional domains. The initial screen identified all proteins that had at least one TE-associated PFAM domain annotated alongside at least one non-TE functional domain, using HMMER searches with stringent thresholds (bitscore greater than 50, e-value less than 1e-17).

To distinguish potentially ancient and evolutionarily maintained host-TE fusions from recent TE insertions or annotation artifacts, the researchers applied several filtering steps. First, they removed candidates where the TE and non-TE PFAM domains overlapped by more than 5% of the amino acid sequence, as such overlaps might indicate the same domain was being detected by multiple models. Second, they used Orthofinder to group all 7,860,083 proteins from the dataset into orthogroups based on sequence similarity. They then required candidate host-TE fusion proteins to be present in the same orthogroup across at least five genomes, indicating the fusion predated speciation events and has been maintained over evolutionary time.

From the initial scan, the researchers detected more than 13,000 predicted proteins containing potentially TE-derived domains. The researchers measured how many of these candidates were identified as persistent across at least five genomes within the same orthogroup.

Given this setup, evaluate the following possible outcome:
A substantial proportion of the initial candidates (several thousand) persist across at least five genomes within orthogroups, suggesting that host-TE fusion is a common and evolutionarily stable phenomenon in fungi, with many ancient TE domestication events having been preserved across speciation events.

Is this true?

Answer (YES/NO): NO